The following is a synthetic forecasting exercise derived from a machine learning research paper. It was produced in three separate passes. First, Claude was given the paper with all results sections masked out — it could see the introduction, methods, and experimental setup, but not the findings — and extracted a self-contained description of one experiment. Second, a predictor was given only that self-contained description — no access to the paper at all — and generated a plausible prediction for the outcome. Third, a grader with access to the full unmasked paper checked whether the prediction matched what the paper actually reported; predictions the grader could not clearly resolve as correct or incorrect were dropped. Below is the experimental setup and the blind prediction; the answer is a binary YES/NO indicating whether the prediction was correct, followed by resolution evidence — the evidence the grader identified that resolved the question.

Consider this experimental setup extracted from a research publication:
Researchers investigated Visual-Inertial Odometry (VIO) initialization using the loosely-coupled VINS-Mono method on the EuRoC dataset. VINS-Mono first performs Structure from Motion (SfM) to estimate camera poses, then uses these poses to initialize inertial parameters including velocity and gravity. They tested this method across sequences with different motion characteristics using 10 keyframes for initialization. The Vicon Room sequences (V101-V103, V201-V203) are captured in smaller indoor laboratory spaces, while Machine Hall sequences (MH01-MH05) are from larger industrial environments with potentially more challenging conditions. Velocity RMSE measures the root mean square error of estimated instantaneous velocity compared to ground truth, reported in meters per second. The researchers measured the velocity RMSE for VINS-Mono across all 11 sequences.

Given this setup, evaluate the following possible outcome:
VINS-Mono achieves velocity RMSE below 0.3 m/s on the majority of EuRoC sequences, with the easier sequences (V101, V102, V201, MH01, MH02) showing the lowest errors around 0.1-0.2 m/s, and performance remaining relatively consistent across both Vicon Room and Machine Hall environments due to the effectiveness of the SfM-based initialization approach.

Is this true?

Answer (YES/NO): NO